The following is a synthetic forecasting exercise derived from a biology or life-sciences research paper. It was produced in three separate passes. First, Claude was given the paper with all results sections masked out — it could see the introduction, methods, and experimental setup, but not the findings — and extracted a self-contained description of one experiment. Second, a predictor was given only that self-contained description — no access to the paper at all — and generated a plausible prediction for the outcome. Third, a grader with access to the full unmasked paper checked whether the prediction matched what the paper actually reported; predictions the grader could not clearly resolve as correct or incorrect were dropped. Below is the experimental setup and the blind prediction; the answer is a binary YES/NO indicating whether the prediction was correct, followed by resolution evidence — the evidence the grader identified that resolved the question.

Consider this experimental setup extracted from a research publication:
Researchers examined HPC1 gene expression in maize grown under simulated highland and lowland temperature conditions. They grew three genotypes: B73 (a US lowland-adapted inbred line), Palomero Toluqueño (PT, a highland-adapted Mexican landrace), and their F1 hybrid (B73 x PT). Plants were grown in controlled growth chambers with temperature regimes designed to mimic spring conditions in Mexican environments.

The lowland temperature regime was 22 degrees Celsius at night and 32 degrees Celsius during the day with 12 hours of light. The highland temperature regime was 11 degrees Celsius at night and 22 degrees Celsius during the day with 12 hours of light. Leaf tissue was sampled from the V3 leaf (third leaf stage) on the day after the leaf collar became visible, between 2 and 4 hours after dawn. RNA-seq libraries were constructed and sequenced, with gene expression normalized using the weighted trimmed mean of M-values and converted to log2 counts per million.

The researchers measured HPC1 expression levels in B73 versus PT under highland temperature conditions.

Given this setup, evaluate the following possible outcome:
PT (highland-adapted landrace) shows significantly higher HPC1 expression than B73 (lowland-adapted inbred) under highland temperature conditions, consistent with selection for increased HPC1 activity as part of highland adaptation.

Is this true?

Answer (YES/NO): NO